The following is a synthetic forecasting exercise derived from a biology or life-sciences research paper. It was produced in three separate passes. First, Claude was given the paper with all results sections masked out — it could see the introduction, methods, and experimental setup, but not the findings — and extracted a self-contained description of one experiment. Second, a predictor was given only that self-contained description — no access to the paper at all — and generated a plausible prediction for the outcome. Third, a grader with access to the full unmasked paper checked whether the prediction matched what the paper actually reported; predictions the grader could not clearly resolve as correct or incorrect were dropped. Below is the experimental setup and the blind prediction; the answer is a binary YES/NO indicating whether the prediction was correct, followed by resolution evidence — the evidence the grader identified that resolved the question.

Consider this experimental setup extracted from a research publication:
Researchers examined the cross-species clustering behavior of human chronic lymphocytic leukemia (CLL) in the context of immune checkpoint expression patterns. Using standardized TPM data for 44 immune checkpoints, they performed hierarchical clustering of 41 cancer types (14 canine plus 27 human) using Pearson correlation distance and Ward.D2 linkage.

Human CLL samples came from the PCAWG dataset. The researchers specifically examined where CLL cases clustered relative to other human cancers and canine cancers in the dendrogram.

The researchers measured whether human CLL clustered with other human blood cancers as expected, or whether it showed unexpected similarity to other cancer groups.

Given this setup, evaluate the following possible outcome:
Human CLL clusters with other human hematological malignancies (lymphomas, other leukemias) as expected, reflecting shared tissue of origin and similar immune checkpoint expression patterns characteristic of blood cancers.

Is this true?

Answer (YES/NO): NO